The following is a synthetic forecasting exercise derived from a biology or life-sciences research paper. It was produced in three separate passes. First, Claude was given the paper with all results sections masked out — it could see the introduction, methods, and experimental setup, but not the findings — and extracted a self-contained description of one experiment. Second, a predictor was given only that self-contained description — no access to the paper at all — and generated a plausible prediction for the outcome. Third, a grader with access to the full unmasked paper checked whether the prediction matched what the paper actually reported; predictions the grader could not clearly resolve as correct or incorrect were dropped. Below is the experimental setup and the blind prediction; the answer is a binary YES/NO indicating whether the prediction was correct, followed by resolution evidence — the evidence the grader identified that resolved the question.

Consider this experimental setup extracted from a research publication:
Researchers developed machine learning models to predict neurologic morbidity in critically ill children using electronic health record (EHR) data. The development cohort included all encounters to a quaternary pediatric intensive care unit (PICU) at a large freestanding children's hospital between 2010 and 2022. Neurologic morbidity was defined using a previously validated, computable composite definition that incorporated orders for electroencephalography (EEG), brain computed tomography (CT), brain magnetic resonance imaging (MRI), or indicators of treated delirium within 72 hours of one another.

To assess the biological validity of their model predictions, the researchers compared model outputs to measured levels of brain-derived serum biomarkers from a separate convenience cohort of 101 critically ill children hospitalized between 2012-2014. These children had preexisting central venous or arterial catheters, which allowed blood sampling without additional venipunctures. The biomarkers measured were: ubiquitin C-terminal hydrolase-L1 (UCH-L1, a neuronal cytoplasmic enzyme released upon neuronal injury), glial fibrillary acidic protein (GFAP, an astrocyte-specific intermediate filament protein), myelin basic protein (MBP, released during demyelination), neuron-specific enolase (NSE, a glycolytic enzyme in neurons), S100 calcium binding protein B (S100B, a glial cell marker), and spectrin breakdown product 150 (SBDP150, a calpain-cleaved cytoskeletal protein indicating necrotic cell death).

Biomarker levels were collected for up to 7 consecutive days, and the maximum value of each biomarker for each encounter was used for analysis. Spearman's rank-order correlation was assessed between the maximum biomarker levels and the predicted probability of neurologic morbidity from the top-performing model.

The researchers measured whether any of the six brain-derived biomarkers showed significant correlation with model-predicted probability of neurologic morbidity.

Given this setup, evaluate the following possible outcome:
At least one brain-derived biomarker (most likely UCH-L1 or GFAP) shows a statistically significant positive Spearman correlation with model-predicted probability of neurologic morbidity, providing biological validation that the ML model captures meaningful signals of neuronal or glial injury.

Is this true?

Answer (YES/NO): YES